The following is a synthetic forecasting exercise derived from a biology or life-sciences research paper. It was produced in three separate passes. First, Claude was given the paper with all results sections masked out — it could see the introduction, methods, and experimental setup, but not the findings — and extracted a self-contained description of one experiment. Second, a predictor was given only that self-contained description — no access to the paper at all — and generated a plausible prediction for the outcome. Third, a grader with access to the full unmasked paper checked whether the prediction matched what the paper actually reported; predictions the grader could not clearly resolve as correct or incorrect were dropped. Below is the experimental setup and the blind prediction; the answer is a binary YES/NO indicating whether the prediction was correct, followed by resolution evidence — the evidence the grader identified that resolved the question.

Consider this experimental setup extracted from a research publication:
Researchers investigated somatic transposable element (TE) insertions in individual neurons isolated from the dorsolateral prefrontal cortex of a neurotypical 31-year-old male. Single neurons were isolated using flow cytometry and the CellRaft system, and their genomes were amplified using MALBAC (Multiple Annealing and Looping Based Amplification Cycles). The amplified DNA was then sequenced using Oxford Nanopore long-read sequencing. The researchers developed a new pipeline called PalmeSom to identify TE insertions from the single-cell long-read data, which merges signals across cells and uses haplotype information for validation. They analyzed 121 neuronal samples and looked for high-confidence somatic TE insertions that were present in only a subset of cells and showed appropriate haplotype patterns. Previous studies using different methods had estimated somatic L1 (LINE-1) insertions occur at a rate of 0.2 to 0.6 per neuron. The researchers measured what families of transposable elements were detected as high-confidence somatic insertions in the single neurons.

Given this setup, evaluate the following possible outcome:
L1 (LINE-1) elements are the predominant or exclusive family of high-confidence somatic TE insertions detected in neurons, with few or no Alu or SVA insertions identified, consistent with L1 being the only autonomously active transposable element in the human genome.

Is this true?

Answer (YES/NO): NO